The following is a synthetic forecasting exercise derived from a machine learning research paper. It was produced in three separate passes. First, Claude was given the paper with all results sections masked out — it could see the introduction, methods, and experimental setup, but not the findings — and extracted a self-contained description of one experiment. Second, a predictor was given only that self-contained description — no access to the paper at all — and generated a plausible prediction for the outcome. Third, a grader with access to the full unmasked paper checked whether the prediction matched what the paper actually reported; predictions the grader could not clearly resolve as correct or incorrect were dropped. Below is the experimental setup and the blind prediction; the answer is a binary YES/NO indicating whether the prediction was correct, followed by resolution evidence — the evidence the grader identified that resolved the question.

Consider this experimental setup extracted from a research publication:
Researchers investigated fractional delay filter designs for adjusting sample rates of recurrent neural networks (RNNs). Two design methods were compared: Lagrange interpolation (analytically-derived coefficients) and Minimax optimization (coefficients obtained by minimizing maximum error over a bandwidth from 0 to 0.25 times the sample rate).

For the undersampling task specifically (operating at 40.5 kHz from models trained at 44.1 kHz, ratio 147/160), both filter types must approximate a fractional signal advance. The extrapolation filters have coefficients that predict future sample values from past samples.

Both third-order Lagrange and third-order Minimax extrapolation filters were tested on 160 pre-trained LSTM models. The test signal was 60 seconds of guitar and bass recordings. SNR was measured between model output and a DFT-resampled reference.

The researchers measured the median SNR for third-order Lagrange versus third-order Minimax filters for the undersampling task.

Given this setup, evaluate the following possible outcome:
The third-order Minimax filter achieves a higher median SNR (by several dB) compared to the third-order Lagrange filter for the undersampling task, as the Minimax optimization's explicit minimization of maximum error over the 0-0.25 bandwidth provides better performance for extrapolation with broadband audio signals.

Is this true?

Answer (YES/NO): NO